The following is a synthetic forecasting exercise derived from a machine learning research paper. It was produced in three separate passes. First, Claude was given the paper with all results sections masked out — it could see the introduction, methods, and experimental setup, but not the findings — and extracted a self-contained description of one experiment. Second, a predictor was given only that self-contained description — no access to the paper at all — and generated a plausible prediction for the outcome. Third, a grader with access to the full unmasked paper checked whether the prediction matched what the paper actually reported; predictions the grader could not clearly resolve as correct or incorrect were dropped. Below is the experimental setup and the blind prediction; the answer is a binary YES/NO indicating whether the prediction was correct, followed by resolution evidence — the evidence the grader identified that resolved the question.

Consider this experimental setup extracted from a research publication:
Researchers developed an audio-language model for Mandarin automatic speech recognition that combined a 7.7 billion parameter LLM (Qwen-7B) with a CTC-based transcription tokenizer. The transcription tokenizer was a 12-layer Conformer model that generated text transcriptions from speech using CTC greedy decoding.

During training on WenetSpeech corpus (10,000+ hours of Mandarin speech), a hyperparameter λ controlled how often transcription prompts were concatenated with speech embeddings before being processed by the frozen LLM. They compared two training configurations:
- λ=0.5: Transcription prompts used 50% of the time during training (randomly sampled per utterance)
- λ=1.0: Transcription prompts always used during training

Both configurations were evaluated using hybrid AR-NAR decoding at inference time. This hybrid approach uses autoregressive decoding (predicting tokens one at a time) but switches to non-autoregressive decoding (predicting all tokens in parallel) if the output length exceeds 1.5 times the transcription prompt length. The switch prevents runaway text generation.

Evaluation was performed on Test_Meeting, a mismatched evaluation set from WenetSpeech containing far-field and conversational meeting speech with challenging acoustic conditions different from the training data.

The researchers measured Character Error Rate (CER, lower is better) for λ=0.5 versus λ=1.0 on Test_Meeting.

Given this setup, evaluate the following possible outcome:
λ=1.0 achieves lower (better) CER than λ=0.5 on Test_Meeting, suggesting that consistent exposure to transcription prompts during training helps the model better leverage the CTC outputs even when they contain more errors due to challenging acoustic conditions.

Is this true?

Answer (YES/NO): YES